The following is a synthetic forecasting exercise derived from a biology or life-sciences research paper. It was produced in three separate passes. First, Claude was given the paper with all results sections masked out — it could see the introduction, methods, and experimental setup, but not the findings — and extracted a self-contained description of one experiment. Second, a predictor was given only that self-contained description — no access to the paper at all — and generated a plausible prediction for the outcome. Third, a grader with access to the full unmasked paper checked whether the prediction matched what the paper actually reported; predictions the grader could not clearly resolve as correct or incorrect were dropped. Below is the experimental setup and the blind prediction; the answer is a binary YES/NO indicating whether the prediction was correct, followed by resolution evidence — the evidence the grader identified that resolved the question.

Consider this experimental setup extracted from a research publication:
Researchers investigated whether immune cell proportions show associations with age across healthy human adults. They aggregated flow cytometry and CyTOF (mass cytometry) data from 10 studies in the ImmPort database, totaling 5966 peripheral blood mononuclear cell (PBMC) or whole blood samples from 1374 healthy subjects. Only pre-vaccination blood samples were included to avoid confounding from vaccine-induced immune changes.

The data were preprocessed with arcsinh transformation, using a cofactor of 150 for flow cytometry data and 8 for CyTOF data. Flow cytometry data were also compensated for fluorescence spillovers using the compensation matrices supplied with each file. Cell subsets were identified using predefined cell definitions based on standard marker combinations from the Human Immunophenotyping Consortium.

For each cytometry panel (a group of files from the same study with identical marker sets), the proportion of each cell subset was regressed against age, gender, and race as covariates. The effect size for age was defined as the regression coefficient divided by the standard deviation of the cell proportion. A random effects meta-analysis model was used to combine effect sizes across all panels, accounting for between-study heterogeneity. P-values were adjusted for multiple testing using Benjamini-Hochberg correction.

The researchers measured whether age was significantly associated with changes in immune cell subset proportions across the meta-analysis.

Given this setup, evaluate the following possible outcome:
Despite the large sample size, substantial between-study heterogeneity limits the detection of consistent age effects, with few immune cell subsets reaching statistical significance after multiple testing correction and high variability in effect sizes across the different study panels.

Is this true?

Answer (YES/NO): NO